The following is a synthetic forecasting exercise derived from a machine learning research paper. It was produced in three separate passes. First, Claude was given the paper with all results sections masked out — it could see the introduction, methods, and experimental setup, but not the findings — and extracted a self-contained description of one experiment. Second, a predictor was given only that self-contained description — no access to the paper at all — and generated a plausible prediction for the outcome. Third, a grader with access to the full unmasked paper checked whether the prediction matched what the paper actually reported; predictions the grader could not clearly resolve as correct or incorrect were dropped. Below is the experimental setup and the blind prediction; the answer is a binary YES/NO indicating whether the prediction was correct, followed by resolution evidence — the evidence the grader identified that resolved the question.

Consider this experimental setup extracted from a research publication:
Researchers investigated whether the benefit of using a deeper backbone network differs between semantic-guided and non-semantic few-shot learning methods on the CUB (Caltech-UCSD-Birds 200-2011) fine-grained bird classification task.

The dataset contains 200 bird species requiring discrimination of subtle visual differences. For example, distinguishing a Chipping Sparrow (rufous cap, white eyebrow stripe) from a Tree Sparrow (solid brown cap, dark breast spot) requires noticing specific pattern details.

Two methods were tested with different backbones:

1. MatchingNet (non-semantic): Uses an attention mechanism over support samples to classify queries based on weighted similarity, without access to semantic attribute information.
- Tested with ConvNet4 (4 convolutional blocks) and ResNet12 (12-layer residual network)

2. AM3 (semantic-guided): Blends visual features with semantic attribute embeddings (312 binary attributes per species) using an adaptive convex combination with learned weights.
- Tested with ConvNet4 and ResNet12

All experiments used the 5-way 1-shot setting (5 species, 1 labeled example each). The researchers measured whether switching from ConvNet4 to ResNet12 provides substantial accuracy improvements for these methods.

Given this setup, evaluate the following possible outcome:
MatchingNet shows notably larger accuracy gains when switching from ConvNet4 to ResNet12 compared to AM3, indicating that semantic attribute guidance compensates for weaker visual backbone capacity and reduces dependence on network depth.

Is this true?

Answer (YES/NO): YES